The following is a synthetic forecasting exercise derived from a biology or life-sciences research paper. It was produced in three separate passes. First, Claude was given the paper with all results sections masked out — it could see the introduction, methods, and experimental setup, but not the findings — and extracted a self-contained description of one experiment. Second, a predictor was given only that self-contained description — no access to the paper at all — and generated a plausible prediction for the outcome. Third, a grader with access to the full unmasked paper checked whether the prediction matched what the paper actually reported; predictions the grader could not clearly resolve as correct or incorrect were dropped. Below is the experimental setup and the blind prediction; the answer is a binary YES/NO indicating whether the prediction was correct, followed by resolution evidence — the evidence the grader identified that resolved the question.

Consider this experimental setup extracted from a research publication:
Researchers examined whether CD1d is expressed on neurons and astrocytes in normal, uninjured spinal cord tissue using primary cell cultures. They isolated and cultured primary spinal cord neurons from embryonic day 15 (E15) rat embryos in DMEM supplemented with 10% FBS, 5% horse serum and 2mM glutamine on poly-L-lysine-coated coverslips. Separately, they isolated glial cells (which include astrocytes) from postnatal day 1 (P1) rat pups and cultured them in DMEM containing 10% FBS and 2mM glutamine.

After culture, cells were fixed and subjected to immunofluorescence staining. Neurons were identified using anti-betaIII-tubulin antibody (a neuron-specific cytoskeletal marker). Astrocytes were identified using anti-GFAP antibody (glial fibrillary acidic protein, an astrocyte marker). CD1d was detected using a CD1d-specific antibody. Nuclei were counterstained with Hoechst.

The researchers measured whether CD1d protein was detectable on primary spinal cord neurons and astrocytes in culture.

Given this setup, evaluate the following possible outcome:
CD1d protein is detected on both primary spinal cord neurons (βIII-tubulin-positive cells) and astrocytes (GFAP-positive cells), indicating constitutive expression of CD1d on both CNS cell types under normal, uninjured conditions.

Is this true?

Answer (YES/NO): NO